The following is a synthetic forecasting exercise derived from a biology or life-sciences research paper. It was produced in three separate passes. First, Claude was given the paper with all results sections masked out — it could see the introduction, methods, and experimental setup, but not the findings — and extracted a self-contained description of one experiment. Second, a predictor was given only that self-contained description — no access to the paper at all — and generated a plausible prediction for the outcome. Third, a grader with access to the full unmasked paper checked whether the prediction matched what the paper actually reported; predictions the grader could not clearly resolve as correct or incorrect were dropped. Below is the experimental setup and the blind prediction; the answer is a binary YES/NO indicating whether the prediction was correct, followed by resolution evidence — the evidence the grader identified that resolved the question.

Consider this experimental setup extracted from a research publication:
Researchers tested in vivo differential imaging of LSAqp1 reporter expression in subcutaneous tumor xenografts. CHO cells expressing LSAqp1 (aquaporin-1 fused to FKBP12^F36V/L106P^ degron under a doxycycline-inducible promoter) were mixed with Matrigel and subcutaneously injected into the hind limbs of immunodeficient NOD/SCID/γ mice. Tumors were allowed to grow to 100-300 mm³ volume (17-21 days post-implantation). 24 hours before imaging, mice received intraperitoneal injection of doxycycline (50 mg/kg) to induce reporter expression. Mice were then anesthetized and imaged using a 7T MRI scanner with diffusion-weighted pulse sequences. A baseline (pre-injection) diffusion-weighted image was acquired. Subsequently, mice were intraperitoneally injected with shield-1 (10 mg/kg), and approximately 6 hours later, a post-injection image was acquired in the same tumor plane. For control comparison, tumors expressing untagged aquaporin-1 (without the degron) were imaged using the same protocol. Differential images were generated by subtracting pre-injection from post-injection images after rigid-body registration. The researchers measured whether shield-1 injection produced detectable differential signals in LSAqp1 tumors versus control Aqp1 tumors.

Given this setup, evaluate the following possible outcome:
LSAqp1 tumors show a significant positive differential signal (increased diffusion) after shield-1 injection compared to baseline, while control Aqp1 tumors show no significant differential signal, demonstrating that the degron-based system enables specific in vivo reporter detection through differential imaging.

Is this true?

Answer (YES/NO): YES